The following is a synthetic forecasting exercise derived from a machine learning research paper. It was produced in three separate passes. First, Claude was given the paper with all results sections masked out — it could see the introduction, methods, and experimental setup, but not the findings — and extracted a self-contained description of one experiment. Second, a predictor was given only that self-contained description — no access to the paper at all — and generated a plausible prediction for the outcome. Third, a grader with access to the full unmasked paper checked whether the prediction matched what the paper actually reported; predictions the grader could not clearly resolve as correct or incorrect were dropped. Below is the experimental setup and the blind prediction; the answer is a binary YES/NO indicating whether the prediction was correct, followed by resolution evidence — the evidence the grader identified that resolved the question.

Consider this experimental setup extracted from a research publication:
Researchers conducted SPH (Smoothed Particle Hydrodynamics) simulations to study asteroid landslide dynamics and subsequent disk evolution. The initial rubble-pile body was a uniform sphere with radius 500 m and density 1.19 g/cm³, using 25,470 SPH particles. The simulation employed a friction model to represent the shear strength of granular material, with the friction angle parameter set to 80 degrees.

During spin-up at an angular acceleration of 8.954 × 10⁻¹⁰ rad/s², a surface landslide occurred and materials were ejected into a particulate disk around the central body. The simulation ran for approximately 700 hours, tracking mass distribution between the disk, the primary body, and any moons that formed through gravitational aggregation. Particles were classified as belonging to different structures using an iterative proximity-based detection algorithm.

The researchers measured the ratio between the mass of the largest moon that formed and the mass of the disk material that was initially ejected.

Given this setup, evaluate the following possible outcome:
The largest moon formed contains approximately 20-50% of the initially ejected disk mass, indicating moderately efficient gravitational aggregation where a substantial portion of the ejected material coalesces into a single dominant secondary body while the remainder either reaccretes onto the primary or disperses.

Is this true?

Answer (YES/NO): NO